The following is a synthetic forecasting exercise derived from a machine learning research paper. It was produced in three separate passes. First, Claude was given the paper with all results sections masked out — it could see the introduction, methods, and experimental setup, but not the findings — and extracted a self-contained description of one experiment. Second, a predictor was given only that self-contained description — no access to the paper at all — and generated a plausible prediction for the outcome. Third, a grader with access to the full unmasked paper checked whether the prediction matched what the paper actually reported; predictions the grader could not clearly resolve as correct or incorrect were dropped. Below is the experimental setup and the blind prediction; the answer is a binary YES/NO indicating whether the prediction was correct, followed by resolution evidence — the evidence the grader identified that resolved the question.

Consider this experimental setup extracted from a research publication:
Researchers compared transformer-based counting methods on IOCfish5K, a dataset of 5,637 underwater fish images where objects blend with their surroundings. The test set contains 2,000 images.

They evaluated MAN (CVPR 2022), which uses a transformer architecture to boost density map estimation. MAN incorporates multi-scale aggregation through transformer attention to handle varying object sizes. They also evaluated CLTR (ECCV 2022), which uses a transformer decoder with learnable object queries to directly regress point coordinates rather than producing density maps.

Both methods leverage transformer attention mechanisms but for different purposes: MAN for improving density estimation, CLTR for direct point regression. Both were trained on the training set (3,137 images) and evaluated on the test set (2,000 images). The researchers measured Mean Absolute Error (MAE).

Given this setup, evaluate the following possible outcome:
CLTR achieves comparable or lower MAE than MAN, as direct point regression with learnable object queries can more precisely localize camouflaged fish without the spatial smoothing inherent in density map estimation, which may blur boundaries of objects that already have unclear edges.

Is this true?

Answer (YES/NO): YES